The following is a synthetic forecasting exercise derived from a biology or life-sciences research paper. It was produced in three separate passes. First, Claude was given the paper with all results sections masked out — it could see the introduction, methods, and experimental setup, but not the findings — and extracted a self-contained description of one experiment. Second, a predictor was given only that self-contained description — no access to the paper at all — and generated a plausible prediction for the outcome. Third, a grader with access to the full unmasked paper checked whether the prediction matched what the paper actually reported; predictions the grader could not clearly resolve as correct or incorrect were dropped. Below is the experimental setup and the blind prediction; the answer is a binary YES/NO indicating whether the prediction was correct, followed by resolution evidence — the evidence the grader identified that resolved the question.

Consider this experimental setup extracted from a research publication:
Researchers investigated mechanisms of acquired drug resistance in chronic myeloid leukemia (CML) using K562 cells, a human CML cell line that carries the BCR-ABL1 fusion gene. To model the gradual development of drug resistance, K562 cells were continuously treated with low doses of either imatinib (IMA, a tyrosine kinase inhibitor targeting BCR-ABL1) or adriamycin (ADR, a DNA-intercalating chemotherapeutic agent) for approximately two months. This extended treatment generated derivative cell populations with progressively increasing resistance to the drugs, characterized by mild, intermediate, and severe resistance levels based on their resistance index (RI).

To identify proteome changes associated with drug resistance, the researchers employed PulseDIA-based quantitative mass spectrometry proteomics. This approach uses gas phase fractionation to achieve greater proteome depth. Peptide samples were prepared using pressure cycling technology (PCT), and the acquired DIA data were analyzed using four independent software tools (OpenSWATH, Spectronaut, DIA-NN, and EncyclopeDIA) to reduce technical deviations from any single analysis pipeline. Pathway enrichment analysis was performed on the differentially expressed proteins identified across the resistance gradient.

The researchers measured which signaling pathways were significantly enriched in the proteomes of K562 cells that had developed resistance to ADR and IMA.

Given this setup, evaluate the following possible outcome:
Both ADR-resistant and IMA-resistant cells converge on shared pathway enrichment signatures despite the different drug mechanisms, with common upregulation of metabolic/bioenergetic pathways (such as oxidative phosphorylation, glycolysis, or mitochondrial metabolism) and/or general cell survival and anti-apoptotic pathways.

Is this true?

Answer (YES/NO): YES